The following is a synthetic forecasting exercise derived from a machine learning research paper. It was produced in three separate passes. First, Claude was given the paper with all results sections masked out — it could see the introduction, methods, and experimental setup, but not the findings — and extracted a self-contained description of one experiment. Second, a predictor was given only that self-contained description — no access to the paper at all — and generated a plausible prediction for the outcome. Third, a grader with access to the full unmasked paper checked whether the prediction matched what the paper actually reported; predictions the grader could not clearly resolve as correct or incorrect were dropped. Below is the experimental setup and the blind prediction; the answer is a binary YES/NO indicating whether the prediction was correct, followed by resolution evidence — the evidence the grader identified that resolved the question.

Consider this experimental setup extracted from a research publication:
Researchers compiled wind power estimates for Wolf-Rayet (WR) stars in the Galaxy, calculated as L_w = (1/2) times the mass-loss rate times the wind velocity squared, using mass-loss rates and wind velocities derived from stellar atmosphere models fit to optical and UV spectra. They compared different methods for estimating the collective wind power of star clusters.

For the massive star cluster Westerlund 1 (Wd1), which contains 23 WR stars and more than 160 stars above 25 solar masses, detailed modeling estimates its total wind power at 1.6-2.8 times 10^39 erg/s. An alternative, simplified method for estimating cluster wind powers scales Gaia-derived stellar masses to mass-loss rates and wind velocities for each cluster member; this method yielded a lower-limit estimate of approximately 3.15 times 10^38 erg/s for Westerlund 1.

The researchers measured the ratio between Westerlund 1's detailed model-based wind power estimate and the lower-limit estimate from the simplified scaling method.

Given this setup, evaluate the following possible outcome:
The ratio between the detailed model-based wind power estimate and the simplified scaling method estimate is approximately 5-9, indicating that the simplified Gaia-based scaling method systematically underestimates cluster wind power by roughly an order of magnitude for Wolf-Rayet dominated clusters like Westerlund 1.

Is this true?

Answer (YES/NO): YES